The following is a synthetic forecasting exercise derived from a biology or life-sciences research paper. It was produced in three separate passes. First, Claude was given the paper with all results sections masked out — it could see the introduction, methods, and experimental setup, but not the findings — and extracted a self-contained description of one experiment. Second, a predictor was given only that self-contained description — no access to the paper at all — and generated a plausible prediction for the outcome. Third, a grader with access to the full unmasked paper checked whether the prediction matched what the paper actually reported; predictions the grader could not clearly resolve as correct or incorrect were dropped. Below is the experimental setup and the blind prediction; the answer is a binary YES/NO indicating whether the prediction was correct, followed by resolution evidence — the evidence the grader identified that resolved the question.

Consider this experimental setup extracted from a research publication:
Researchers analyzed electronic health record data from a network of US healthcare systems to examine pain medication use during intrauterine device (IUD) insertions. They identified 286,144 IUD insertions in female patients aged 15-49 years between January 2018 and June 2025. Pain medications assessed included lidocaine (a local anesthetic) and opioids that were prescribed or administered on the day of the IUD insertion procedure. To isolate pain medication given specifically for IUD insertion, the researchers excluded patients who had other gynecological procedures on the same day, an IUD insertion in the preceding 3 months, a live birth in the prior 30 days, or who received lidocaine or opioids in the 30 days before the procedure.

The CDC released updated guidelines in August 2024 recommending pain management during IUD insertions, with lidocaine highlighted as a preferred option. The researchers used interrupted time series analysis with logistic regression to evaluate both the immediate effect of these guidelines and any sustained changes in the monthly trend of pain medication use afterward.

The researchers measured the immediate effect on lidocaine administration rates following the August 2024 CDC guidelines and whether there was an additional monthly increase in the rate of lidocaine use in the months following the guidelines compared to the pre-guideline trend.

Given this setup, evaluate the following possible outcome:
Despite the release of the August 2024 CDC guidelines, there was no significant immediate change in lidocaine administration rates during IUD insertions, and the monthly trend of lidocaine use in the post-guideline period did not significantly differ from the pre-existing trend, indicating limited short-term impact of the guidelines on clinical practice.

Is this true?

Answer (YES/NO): NO